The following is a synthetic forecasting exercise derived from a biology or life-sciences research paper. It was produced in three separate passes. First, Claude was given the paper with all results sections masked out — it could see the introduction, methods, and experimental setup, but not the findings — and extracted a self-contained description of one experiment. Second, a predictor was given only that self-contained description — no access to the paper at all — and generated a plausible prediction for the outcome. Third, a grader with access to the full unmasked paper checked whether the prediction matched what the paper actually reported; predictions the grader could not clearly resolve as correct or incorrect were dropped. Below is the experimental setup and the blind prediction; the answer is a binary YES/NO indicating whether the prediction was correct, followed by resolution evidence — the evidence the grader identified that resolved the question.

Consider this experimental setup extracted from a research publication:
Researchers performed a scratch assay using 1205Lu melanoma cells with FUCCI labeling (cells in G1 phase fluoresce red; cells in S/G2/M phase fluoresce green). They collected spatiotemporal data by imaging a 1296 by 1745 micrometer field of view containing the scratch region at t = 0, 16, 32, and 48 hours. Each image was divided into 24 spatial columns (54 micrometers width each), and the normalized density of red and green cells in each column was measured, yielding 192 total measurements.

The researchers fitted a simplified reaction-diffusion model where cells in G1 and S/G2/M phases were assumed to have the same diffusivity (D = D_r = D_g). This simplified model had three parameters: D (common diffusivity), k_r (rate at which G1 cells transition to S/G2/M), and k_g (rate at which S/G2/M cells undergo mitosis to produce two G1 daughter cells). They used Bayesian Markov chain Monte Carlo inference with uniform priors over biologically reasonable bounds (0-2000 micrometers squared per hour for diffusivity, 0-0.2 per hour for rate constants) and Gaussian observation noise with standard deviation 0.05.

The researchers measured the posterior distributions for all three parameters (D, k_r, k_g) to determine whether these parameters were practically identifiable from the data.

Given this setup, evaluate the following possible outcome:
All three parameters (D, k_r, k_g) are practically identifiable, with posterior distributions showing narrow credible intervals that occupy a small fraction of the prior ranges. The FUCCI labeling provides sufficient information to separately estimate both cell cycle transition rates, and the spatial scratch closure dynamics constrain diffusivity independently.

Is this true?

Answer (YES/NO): YES